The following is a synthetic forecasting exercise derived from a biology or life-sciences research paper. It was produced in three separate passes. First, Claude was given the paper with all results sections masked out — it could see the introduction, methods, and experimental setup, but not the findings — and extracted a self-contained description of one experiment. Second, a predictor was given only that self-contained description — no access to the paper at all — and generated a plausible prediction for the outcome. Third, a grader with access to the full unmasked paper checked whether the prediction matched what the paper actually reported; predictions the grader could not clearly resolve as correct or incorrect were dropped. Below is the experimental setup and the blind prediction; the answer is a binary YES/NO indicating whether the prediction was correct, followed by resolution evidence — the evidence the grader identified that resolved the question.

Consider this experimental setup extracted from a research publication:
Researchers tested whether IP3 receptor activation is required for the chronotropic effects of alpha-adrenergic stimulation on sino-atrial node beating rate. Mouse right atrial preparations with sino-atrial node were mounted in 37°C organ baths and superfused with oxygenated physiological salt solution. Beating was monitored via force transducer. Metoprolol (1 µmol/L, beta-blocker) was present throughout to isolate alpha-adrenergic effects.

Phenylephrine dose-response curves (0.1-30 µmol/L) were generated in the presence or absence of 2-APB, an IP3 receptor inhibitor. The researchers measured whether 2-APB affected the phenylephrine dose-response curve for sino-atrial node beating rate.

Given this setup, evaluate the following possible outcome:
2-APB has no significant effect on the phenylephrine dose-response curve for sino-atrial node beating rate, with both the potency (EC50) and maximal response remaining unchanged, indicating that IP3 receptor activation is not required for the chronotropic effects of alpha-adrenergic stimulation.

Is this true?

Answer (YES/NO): NO